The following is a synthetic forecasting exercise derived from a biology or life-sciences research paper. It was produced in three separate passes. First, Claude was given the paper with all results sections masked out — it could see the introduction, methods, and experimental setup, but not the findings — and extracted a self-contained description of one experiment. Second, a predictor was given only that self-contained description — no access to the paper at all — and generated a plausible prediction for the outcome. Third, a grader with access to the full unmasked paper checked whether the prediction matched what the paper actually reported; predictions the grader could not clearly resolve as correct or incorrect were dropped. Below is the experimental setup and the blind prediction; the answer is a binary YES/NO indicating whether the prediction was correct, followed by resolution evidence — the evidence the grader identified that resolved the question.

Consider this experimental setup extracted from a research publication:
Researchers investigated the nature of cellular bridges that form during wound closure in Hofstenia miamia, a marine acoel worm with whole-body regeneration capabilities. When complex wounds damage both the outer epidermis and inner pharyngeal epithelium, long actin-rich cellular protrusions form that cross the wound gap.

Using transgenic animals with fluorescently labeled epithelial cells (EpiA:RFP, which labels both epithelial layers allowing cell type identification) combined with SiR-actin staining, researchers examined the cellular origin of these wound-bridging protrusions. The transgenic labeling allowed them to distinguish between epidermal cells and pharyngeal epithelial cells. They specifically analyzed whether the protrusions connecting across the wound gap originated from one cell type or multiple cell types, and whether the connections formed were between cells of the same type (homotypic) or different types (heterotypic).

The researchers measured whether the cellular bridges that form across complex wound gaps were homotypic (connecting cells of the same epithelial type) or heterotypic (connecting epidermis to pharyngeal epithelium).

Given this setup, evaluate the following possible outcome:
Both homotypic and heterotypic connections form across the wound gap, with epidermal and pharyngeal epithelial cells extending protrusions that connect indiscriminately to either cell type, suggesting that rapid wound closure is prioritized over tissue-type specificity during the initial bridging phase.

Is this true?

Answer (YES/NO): NO